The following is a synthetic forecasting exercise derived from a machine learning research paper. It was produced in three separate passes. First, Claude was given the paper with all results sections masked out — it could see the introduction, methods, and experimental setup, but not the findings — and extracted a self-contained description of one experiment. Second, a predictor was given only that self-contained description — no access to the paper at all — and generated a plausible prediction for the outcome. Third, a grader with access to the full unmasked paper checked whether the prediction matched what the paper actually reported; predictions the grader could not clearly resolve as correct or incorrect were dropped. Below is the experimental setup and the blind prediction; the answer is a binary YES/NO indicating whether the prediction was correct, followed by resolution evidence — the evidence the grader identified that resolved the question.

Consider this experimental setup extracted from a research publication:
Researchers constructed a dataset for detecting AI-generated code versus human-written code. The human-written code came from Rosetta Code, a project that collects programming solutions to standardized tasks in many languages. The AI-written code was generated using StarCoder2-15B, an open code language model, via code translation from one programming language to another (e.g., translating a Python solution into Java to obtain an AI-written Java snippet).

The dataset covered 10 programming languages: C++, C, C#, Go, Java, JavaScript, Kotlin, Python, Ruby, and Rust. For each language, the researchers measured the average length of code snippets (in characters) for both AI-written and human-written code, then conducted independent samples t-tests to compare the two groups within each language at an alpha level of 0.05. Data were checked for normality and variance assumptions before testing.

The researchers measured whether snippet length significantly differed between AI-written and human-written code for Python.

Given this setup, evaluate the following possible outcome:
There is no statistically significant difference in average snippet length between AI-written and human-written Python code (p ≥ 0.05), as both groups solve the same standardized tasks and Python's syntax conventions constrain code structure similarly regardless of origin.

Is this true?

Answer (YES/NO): YES